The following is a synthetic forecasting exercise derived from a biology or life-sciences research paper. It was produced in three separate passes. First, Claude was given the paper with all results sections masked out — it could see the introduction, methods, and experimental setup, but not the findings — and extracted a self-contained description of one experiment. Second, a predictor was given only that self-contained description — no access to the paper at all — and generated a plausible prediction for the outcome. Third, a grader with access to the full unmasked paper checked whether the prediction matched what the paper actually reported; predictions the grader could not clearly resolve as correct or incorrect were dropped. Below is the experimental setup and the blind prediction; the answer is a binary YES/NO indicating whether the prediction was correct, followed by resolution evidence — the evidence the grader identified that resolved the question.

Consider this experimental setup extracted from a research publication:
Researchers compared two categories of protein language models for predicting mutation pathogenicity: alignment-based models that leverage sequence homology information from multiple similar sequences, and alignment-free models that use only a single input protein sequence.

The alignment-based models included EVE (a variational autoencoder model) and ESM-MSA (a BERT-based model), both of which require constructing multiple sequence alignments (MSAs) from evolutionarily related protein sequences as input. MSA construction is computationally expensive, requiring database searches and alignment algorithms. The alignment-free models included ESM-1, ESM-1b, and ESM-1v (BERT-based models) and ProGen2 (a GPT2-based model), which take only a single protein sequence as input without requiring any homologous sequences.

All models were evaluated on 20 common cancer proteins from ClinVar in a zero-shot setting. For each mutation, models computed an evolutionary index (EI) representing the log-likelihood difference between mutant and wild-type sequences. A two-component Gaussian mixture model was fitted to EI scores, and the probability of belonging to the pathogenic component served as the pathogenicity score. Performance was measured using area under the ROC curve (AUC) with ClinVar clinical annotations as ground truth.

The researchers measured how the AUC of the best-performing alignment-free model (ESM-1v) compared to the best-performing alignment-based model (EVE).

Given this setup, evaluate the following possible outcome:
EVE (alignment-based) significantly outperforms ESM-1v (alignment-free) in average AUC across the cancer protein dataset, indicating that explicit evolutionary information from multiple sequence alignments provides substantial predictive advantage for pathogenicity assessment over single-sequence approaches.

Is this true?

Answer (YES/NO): NO